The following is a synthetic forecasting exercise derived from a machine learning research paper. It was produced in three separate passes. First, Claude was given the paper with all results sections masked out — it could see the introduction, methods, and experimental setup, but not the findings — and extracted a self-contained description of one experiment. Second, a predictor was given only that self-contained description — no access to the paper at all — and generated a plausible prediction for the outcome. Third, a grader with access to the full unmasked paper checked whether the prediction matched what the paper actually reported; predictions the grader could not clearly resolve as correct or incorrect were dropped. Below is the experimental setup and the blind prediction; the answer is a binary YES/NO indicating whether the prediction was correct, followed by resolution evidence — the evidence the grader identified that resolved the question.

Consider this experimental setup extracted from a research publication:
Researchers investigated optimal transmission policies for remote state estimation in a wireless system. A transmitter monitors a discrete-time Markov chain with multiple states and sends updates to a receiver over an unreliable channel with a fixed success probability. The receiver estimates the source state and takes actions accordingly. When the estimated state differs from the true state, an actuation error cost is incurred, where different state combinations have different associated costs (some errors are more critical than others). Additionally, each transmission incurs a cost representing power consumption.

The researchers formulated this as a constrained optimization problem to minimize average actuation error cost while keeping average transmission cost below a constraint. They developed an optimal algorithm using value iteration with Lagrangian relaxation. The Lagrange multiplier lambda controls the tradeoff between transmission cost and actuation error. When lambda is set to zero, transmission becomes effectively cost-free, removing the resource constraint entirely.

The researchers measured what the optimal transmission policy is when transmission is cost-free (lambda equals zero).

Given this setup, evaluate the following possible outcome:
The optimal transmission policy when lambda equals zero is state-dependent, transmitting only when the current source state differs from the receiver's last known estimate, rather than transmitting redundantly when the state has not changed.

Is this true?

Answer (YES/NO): NO